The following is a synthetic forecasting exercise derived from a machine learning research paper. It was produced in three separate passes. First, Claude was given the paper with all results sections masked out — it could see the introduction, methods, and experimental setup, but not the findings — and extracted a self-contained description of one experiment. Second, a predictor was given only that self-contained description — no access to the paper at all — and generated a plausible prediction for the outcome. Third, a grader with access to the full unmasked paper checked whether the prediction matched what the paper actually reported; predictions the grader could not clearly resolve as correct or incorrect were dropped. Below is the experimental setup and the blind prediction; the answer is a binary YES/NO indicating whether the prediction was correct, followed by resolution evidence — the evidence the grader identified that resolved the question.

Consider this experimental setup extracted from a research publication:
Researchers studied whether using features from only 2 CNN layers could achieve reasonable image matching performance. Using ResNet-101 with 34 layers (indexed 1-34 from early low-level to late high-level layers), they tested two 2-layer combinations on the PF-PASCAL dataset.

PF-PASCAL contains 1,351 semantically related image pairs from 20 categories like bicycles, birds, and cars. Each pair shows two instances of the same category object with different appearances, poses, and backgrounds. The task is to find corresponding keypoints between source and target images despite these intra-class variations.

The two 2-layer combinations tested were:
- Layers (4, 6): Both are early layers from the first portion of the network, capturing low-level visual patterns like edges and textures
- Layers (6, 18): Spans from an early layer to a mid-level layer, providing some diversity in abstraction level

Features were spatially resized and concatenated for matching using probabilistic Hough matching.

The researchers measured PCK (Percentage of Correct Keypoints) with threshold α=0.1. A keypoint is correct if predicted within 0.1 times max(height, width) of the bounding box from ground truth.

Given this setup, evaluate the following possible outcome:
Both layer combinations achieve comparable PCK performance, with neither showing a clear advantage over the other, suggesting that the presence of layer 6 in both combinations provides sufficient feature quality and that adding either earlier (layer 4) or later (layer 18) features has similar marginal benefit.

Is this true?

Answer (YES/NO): NO